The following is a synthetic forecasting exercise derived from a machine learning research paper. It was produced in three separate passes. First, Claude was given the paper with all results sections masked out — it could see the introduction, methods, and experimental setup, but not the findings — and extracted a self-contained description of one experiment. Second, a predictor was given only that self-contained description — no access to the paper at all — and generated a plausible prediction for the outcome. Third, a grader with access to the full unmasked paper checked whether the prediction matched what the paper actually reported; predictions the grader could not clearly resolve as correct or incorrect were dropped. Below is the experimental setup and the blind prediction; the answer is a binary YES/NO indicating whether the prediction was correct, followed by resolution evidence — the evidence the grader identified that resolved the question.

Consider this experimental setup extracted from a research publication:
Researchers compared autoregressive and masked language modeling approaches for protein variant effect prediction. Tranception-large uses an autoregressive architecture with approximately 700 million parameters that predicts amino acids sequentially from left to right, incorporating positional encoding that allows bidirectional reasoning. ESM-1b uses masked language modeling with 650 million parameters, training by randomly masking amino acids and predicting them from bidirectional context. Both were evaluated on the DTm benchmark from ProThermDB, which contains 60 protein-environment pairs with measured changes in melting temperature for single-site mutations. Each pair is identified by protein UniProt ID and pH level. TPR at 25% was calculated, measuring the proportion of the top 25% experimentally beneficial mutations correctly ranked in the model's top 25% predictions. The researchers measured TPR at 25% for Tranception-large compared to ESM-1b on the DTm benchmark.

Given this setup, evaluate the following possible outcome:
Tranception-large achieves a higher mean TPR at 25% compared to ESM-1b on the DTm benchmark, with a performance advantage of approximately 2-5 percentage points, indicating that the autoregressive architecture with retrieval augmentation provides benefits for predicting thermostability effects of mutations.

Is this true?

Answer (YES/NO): NO